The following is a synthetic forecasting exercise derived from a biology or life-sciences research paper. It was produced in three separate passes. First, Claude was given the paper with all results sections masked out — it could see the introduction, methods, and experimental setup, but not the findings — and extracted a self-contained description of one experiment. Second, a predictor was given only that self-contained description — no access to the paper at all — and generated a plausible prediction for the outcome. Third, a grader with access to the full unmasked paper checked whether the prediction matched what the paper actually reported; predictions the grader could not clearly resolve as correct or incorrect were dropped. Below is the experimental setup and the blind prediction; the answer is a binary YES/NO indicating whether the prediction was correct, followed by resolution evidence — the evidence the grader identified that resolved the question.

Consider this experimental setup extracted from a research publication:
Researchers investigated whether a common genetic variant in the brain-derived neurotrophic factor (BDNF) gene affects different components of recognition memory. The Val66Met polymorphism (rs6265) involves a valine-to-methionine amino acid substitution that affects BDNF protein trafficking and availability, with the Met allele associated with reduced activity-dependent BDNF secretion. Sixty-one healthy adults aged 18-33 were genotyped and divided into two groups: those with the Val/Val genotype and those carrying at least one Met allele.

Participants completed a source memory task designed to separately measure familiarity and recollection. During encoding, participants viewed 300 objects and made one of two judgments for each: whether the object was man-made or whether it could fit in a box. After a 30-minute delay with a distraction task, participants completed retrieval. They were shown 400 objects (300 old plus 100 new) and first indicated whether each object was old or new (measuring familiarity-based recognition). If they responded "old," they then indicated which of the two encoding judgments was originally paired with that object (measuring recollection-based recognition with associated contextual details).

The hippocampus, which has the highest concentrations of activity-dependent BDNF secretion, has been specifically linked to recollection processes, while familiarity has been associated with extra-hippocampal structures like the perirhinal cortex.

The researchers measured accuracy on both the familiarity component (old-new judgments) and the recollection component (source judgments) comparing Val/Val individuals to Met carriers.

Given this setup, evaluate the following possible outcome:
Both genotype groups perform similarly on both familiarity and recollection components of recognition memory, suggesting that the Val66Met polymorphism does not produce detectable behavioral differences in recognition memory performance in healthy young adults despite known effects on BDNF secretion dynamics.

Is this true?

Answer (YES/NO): NO